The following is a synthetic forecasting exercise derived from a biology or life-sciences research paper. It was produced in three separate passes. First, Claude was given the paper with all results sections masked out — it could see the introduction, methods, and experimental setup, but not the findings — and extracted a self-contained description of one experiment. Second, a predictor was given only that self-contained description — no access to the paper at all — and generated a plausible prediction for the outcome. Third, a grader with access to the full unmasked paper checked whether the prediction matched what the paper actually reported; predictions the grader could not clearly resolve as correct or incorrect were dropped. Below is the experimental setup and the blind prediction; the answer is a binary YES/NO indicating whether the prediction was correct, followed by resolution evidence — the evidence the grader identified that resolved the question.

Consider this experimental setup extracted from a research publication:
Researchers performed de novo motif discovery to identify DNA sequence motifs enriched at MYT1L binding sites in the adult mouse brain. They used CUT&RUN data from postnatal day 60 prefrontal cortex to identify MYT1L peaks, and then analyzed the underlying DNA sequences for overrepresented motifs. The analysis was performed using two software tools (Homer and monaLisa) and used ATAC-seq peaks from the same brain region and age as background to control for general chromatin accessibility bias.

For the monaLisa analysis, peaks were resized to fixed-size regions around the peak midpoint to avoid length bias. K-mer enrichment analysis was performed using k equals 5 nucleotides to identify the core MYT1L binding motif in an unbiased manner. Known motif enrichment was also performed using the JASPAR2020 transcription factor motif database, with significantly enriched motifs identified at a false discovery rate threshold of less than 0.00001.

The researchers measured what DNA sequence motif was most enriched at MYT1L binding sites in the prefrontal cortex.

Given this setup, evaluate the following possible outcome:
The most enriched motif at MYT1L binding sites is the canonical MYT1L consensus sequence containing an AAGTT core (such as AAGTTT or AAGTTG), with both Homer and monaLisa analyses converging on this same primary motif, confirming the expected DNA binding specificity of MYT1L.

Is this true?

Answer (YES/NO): NO